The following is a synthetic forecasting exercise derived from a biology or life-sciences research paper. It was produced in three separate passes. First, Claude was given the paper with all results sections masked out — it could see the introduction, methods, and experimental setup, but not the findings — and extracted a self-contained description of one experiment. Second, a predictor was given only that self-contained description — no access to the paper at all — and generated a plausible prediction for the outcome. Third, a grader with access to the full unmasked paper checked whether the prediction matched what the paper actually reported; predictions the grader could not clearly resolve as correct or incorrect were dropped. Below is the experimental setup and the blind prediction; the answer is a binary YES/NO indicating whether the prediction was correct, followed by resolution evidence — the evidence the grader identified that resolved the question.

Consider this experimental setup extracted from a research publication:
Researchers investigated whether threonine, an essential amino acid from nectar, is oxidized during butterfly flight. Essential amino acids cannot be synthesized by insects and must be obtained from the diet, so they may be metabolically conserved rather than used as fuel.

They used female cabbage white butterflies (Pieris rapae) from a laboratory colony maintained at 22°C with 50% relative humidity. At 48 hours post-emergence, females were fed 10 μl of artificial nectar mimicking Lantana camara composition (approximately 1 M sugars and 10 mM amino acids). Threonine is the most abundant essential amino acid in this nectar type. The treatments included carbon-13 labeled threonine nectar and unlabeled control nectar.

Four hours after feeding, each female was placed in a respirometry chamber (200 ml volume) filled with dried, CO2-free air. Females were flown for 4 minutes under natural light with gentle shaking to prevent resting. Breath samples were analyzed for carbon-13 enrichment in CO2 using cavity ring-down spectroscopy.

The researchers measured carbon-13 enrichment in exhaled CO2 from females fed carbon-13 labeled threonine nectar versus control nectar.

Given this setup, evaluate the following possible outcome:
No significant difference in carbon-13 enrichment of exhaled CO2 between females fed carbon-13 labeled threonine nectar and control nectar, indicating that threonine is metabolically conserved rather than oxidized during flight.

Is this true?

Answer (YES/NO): YES